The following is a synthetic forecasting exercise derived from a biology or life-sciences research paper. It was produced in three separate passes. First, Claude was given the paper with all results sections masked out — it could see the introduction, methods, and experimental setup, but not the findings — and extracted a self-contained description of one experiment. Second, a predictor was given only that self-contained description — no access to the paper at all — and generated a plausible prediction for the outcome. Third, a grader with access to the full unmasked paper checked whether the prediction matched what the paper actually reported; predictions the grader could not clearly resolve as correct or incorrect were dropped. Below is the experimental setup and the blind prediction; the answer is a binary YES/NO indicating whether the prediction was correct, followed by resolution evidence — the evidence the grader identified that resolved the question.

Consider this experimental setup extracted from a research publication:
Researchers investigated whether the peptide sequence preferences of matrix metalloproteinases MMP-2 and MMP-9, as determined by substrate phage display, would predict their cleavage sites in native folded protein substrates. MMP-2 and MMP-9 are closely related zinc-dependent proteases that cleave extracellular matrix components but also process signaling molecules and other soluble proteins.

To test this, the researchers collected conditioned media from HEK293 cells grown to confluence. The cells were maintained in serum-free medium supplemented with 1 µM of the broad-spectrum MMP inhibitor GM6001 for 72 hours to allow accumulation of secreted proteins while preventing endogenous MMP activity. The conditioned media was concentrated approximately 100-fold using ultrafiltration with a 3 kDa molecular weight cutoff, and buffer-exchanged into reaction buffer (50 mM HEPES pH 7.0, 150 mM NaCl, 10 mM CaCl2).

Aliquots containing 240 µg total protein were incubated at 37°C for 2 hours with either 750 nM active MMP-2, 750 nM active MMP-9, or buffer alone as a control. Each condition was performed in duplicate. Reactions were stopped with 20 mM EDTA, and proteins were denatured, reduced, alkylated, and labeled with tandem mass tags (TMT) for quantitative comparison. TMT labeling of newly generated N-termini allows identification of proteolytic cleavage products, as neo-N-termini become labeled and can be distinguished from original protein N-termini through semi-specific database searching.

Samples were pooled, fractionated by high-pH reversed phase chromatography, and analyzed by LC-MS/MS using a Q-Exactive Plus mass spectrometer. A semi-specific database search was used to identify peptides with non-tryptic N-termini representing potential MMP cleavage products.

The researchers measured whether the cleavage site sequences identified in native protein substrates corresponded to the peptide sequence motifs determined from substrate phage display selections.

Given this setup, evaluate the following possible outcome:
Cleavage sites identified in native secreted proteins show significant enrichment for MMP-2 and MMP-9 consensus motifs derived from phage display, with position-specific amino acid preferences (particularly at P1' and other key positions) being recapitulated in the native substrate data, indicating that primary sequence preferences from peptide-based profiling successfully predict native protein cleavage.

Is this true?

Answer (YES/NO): YES